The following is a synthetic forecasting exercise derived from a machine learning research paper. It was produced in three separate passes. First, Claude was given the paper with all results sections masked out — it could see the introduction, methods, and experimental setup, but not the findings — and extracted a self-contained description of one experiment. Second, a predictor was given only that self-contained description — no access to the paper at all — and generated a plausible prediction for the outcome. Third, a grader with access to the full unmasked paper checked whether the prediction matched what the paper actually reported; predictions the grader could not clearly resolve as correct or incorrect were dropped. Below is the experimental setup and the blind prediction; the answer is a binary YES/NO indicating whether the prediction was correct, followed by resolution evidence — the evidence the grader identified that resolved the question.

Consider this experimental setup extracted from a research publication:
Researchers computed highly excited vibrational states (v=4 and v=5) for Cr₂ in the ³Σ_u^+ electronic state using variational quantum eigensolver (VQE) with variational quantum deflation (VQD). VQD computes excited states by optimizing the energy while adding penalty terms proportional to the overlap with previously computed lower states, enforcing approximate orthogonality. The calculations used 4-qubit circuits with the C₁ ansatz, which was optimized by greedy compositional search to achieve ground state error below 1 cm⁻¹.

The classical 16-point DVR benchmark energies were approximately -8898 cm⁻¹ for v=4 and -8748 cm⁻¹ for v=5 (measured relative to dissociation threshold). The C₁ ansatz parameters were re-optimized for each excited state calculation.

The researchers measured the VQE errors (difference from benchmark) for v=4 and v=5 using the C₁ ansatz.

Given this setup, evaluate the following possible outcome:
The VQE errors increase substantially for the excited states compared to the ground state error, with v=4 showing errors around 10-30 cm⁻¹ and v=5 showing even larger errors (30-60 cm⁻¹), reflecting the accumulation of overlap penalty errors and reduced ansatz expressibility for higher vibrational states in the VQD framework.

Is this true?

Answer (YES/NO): NO